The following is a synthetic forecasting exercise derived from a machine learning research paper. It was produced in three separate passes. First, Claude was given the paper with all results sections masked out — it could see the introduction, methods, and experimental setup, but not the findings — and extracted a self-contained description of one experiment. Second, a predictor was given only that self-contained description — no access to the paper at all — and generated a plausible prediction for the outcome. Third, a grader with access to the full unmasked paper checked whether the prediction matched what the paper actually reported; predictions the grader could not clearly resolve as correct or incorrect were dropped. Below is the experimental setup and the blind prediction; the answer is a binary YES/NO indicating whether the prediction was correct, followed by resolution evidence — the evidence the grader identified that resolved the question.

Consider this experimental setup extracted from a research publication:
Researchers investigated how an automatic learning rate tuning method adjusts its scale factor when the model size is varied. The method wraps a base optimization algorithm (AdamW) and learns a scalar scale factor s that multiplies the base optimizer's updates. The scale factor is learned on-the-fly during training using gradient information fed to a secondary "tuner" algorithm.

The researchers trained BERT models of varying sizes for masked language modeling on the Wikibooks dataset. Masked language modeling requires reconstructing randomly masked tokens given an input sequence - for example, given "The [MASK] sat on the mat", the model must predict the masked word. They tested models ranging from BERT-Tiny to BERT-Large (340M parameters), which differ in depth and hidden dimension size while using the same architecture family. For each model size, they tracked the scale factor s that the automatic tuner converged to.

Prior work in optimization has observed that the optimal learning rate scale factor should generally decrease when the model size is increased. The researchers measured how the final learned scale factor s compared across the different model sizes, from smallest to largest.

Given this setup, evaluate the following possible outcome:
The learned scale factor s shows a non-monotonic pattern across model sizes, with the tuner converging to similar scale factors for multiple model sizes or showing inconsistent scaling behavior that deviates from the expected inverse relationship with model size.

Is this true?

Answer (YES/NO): NO